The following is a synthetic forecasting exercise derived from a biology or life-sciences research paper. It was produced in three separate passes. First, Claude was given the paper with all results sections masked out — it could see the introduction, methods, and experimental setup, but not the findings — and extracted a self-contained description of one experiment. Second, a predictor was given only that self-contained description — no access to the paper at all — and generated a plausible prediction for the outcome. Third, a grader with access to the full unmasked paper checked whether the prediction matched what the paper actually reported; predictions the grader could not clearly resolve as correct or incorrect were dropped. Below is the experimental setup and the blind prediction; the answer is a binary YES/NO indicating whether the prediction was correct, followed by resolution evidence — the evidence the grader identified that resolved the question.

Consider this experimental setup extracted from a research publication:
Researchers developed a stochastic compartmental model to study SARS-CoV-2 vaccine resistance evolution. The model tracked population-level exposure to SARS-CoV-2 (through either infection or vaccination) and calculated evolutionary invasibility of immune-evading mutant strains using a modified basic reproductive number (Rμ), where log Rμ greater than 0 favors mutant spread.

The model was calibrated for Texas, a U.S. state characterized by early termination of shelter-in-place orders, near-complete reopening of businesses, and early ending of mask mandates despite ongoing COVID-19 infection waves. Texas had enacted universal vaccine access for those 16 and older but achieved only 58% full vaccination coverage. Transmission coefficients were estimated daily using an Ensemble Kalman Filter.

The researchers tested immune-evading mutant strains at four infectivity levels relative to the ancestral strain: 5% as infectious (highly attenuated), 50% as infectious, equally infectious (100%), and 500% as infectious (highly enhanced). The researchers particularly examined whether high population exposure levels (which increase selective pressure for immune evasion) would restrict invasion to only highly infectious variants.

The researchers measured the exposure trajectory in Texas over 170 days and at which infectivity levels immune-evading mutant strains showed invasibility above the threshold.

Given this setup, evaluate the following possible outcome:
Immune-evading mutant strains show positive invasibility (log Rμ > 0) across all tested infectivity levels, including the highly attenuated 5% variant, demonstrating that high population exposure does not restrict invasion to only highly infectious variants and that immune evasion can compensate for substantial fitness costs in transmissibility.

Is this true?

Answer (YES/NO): YES